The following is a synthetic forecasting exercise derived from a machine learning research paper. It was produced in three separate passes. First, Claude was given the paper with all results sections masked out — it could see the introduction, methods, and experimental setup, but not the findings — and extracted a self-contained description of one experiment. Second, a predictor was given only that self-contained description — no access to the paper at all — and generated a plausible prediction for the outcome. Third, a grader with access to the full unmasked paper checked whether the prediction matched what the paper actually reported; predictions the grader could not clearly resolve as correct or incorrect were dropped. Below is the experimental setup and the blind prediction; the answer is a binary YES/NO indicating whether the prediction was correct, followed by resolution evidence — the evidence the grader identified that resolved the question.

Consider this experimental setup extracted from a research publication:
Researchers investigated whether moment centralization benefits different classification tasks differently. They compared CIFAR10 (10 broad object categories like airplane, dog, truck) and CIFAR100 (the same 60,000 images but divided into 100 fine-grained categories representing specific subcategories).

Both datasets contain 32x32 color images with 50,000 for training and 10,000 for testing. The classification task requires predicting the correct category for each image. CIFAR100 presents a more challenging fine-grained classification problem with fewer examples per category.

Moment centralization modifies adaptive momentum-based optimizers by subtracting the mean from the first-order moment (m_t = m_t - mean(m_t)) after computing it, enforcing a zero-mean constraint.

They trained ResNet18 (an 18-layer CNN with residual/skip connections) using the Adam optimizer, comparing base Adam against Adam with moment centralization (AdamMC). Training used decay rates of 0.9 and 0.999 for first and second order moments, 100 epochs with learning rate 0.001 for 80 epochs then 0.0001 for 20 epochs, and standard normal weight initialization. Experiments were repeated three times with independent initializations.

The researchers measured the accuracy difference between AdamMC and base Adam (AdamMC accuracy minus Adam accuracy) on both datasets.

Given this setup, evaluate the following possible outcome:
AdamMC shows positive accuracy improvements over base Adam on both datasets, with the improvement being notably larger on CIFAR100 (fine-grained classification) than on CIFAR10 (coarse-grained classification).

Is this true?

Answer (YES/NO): NO